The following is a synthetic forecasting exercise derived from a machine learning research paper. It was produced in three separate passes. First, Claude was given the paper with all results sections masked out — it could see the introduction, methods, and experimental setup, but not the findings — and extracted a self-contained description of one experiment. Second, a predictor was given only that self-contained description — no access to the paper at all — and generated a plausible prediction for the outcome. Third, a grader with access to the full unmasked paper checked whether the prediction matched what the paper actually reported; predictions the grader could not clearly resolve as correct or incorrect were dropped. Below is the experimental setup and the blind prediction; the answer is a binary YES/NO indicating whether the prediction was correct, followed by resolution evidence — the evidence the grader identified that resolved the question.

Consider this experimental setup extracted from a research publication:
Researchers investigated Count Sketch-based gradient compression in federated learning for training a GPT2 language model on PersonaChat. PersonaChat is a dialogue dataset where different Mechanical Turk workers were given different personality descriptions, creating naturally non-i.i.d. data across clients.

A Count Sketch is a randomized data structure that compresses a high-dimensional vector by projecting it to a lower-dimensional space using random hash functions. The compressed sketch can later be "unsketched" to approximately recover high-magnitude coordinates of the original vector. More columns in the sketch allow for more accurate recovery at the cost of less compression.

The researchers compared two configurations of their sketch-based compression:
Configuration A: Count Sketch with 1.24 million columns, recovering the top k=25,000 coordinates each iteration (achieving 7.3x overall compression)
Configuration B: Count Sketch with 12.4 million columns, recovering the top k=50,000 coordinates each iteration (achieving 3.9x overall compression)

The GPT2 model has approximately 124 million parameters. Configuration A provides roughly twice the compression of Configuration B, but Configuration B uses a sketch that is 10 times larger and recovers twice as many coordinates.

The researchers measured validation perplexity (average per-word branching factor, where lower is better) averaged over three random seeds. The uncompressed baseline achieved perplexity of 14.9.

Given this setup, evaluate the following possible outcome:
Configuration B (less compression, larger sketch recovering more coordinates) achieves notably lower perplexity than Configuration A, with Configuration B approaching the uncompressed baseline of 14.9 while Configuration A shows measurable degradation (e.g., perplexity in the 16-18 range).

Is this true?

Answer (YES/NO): NO